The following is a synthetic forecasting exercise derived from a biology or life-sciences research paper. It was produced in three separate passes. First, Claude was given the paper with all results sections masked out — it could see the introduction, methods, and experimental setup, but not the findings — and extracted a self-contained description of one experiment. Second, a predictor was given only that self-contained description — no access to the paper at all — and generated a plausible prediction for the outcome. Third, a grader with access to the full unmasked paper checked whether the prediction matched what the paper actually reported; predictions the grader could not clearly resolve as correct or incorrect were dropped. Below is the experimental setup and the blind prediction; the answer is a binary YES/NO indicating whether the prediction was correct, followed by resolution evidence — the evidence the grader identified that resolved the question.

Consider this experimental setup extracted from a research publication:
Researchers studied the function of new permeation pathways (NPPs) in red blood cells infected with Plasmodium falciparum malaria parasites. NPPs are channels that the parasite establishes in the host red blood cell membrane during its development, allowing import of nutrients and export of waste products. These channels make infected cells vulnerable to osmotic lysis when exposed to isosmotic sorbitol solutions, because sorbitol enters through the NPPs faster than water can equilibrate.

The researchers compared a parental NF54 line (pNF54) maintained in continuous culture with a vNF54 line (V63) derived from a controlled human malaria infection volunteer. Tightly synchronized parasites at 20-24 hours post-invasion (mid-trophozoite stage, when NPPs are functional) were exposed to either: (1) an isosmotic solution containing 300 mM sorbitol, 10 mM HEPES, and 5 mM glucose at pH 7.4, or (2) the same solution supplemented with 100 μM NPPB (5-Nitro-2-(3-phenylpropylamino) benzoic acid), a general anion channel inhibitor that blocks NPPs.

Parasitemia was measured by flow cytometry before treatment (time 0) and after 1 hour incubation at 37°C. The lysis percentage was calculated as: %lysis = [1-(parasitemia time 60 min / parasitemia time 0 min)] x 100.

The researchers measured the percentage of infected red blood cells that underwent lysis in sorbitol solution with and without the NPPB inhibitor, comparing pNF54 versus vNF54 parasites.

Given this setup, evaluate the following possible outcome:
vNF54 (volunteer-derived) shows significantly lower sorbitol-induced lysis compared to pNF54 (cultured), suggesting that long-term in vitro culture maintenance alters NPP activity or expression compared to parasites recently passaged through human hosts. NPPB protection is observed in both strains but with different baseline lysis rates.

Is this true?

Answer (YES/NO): NO